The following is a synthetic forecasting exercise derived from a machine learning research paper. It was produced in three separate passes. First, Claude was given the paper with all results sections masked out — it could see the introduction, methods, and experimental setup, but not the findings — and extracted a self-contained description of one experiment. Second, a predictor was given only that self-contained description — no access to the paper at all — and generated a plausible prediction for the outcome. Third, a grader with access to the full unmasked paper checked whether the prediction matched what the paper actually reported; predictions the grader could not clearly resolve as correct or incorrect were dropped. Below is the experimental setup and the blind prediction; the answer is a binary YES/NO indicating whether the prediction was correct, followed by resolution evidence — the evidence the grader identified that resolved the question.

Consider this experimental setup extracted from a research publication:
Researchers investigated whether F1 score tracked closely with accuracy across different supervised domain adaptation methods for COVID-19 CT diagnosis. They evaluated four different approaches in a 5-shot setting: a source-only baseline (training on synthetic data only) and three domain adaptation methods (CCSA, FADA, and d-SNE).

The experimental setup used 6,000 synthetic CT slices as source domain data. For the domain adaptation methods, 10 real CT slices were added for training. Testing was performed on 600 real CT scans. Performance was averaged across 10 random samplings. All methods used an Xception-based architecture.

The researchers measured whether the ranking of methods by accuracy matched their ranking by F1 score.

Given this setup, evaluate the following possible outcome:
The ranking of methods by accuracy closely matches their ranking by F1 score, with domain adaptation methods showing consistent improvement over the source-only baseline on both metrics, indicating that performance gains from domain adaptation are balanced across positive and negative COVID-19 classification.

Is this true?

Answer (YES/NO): YES